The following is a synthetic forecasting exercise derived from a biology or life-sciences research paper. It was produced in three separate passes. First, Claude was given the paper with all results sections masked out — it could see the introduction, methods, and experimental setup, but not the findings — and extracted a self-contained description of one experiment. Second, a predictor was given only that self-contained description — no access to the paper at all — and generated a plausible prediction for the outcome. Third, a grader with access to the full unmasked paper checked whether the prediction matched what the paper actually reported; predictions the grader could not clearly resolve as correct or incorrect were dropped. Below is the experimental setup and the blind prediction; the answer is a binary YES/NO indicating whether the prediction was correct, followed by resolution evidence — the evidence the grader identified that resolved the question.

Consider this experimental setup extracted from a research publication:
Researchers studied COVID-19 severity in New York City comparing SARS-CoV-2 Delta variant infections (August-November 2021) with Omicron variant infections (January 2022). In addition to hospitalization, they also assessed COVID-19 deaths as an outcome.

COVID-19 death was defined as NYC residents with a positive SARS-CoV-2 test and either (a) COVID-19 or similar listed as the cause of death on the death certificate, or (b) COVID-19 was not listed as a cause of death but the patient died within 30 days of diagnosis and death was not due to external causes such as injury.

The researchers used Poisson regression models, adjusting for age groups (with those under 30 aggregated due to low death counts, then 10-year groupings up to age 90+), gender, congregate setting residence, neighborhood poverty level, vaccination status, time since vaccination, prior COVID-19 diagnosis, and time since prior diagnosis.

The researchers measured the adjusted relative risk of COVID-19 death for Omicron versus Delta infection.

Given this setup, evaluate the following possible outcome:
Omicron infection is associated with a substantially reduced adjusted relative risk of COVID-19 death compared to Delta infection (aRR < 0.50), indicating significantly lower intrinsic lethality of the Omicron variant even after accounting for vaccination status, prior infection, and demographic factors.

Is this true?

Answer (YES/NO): NO